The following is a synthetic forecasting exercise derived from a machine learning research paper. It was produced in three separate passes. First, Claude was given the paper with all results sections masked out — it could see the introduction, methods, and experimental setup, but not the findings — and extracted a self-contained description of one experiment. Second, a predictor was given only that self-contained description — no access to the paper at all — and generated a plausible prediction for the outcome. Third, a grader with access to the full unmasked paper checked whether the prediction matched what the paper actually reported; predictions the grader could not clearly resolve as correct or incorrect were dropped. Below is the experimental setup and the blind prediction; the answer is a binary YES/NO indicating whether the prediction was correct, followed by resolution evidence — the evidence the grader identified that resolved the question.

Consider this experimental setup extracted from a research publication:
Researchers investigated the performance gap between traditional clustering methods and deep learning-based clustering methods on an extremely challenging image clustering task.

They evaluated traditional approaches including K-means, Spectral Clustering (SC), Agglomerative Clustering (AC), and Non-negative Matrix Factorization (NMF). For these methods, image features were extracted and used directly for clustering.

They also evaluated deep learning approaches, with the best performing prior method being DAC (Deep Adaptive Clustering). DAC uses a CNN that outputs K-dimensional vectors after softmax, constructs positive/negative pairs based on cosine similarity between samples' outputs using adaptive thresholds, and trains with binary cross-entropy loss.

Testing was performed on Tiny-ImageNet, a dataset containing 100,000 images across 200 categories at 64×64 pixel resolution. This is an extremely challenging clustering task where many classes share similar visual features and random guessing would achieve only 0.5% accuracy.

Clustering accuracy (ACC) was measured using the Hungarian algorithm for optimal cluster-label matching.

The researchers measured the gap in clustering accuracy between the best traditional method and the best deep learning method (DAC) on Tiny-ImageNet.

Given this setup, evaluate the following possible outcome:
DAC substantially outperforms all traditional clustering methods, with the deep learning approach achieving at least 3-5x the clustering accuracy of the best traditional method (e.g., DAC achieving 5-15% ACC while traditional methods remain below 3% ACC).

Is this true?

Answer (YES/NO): NO